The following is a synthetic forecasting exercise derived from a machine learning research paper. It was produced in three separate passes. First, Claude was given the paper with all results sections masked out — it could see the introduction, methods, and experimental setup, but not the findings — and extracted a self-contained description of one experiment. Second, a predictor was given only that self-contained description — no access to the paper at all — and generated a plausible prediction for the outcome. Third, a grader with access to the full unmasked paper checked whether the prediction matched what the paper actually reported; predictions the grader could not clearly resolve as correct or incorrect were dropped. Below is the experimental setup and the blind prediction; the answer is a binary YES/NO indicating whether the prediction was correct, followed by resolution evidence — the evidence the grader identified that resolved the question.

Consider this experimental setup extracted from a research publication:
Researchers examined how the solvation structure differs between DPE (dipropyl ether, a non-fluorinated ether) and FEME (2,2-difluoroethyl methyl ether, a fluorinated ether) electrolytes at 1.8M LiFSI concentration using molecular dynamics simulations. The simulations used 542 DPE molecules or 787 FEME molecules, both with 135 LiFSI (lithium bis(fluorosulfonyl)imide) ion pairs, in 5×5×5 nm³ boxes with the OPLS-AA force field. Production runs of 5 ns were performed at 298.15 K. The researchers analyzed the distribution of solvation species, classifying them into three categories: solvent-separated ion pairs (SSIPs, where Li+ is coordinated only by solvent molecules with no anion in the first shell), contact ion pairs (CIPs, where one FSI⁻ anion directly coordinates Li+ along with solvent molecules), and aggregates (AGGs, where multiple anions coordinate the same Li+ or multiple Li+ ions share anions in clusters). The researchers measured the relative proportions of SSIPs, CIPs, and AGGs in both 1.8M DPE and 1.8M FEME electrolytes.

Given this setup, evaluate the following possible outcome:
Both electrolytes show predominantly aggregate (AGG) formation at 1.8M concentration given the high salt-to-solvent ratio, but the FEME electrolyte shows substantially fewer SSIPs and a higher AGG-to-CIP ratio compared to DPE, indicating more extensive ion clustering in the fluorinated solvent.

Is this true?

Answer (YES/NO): NO